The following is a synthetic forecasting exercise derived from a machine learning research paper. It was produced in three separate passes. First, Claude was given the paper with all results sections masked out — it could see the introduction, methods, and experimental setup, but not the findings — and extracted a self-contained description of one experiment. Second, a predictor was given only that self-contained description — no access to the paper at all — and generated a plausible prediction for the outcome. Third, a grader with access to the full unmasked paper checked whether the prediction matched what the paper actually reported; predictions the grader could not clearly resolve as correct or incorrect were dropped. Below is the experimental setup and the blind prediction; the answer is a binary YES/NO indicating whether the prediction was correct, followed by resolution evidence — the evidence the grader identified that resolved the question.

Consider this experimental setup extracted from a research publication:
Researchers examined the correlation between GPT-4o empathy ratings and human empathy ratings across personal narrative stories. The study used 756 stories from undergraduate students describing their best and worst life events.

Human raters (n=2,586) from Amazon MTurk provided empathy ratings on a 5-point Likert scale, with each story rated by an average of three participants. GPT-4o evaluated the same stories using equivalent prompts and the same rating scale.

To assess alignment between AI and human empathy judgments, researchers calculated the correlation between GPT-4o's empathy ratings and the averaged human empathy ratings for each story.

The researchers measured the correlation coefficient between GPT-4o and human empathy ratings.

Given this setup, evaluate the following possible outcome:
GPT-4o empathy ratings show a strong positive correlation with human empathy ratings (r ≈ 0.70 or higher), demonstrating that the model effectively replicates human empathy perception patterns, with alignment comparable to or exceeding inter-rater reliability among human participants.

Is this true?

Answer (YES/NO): NO